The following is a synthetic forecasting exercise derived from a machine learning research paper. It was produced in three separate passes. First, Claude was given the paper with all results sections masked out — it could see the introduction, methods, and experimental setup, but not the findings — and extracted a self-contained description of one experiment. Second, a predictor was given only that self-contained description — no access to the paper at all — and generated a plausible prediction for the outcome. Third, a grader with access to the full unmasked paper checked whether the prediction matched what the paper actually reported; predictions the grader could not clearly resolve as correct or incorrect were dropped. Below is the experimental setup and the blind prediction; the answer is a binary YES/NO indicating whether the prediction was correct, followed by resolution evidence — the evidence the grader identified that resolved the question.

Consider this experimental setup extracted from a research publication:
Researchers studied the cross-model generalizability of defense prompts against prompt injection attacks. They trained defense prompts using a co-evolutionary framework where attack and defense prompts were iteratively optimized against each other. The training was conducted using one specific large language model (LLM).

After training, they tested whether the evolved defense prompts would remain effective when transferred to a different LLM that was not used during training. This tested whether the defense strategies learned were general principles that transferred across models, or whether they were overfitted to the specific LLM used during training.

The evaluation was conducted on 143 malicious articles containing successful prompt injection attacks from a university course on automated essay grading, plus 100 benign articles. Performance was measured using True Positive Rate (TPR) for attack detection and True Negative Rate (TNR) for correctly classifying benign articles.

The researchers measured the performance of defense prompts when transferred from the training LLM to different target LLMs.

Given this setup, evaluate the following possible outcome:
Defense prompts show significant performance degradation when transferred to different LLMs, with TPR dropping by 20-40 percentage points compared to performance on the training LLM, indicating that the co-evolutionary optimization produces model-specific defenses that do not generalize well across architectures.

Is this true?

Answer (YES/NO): NO